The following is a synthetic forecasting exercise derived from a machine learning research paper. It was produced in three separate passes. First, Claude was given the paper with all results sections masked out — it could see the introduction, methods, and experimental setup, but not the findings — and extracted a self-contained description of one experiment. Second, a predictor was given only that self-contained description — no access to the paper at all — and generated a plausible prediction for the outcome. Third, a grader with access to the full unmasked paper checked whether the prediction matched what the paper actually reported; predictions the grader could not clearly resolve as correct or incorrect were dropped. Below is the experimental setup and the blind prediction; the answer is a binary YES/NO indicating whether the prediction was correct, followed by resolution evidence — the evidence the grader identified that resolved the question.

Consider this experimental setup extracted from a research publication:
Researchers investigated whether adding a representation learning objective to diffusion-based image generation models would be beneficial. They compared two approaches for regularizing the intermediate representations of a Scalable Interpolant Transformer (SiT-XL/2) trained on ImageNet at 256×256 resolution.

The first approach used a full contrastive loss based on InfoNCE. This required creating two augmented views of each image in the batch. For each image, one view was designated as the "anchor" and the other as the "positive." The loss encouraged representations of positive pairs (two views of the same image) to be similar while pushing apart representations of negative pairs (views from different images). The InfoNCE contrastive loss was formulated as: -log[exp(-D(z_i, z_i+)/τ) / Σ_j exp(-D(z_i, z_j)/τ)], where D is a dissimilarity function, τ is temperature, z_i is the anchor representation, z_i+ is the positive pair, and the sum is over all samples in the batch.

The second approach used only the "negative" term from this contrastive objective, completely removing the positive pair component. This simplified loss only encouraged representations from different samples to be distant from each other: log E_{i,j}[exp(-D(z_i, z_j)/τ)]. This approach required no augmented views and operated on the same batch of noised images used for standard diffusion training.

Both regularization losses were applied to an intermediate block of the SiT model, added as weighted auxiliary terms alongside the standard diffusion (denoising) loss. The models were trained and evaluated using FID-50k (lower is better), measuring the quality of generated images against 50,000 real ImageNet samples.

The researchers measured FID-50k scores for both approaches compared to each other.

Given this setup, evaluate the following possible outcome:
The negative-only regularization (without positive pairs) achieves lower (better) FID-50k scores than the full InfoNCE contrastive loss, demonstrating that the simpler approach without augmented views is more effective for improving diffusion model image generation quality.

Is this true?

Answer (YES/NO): YES